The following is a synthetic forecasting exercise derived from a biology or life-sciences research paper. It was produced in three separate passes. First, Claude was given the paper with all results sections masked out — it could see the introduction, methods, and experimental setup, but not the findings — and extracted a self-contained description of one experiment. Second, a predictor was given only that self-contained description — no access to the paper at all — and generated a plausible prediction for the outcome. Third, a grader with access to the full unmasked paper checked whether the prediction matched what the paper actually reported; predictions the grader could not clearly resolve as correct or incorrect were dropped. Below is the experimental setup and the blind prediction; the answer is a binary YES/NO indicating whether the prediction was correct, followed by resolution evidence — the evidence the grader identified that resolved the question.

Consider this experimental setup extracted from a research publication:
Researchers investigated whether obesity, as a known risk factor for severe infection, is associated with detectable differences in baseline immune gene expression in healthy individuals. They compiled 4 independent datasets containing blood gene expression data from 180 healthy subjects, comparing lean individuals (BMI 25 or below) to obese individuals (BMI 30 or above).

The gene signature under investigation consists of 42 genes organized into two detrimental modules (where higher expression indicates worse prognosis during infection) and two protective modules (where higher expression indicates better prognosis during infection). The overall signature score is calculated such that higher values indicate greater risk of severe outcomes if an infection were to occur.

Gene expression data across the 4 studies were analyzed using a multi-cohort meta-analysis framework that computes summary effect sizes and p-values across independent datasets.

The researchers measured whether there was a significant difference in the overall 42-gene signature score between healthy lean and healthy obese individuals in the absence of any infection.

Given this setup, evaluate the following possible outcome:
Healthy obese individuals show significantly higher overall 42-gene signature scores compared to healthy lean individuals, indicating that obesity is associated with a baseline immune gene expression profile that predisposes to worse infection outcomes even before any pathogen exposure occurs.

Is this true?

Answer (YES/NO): YES